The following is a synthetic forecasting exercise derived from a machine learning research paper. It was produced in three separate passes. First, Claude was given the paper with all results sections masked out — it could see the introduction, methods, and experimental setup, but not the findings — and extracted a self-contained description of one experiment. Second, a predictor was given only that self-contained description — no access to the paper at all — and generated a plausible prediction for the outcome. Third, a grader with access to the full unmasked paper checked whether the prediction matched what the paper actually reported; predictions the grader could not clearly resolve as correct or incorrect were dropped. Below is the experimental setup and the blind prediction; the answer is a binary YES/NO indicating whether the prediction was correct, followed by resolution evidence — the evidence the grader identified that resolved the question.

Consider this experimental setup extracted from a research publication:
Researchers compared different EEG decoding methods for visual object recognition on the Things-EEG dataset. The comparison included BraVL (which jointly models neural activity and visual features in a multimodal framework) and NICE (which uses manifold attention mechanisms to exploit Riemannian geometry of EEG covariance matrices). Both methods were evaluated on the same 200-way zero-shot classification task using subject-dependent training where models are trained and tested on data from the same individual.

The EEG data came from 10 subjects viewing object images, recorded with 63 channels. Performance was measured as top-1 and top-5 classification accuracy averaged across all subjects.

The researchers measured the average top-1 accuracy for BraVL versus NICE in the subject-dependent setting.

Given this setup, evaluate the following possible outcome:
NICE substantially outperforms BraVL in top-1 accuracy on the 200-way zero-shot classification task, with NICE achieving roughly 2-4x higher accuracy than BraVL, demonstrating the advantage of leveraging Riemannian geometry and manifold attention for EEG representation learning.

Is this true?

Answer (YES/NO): YES